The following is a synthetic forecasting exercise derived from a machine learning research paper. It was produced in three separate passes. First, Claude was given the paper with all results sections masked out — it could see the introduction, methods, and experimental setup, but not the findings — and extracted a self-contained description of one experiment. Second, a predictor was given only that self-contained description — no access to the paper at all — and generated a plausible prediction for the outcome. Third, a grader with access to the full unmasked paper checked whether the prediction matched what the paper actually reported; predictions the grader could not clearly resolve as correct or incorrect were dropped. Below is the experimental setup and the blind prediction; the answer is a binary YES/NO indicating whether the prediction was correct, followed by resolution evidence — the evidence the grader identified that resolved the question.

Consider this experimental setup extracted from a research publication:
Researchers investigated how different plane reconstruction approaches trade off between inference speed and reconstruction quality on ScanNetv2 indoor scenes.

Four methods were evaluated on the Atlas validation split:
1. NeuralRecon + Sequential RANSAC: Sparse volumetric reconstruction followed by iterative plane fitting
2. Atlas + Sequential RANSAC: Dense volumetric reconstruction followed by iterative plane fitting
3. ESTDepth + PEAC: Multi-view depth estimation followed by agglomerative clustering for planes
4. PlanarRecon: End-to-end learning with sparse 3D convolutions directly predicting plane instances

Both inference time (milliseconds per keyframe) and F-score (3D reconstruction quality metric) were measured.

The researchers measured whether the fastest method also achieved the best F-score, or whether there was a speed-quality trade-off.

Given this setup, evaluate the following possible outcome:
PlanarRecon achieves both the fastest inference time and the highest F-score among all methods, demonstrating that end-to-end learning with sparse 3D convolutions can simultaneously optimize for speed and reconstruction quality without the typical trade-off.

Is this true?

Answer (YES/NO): YES